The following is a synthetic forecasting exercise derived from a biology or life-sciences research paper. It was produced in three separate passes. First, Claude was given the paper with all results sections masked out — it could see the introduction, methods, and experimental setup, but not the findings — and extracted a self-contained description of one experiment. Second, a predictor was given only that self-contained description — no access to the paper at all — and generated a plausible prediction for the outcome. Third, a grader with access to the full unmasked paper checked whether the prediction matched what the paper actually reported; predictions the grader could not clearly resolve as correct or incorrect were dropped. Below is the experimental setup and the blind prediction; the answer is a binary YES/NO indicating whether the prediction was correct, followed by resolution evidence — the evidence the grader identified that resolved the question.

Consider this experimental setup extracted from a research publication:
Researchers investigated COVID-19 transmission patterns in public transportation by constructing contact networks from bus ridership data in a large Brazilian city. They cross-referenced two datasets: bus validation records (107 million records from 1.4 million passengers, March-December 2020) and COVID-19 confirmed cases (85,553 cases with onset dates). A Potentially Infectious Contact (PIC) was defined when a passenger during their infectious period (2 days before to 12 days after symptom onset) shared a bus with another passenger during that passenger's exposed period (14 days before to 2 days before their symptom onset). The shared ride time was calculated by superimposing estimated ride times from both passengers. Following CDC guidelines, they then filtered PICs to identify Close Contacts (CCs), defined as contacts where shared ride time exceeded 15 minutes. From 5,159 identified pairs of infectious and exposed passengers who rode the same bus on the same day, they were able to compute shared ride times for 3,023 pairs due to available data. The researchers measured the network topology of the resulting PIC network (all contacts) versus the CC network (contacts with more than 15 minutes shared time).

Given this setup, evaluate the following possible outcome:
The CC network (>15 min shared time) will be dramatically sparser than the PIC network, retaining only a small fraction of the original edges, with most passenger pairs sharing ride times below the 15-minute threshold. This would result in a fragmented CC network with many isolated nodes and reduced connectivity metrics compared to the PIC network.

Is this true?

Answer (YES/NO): NO